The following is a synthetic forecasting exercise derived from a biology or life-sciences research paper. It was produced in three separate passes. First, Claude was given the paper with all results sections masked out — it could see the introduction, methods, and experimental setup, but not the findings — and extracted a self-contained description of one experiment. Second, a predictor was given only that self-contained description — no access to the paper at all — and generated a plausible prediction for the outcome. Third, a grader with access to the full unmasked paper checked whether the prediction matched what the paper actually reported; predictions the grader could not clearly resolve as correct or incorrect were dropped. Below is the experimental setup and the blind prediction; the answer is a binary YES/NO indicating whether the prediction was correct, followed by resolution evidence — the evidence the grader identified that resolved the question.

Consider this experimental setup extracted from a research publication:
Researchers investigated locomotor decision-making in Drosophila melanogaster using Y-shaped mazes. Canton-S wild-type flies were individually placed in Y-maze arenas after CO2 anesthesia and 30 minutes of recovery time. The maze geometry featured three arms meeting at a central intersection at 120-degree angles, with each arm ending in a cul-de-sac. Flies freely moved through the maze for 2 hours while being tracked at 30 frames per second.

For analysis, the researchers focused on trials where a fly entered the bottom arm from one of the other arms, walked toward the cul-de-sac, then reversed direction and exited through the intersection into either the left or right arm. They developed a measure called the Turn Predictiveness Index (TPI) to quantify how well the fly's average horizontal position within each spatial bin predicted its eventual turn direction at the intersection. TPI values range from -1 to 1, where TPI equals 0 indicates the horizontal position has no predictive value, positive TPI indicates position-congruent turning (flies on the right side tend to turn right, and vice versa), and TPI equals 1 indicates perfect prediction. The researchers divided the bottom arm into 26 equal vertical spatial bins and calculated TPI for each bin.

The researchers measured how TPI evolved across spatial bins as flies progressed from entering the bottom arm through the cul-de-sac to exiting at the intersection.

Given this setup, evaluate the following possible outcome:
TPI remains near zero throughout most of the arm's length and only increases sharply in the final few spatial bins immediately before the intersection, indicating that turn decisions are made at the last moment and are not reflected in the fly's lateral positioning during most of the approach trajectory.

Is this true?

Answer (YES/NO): NO